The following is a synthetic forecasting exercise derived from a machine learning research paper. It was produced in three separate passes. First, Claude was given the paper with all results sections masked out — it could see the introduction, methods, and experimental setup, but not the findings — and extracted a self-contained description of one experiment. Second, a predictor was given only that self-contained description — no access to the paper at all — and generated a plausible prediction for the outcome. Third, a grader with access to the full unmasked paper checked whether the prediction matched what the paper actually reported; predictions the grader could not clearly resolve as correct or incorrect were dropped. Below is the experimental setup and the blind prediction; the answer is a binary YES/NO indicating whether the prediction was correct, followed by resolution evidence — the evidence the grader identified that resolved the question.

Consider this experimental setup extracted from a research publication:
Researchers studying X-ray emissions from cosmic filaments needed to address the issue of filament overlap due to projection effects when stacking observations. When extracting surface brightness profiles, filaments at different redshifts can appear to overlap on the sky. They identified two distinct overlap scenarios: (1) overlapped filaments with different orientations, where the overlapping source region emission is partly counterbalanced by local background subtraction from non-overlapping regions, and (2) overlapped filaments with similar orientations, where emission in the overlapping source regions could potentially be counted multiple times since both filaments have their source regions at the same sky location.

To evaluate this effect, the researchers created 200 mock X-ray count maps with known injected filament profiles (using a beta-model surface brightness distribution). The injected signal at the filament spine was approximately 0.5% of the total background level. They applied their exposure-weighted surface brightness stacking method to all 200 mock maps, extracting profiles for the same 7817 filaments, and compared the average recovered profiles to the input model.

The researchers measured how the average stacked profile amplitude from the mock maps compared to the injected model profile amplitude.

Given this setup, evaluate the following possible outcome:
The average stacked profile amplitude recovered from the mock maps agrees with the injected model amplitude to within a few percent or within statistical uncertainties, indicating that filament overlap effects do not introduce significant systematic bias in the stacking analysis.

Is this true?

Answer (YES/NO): NO